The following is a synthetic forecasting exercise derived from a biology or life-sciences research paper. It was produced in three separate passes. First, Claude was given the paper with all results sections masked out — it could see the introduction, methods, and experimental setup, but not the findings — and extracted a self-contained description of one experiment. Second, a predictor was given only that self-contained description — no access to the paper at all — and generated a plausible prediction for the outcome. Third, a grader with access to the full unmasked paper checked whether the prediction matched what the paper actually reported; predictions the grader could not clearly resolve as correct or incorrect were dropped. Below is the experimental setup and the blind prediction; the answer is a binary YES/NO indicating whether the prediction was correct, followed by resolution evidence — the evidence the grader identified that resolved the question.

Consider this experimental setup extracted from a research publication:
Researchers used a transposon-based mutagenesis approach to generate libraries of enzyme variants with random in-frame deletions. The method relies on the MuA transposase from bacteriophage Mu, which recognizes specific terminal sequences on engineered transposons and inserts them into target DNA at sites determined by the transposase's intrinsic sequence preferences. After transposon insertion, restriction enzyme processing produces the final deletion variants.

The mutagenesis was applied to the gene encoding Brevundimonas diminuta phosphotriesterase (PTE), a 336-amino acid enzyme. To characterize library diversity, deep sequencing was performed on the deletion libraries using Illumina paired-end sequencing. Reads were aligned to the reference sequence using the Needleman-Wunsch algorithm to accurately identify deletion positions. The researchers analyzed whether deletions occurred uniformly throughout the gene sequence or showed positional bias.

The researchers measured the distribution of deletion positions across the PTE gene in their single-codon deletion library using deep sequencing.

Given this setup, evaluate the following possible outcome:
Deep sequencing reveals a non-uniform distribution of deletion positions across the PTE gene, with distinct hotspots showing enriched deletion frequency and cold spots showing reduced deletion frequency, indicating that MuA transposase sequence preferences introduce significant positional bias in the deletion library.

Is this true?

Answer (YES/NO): NO